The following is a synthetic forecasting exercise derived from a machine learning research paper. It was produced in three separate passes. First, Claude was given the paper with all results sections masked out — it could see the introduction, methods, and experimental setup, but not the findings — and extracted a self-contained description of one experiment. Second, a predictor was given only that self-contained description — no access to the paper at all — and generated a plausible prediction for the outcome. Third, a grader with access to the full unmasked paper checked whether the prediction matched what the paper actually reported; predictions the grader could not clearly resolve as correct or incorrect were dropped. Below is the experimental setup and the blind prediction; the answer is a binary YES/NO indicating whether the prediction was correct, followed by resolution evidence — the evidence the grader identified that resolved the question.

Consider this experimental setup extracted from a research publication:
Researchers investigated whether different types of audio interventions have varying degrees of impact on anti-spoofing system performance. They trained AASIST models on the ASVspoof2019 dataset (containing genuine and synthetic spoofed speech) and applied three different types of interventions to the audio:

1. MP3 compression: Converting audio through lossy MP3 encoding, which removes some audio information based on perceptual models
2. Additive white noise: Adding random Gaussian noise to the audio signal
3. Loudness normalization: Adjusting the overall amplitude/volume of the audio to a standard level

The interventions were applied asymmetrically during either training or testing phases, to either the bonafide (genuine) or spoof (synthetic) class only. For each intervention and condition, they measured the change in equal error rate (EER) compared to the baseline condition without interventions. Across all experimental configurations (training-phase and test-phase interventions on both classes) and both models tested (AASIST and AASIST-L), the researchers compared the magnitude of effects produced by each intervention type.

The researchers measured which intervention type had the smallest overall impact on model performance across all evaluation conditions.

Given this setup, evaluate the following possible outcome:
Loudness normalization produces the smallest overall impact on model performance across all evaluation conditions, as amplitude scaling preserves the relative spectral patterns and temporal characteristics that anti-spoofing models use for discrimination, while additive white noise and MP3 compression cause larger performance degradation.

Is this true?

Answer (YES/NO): YES